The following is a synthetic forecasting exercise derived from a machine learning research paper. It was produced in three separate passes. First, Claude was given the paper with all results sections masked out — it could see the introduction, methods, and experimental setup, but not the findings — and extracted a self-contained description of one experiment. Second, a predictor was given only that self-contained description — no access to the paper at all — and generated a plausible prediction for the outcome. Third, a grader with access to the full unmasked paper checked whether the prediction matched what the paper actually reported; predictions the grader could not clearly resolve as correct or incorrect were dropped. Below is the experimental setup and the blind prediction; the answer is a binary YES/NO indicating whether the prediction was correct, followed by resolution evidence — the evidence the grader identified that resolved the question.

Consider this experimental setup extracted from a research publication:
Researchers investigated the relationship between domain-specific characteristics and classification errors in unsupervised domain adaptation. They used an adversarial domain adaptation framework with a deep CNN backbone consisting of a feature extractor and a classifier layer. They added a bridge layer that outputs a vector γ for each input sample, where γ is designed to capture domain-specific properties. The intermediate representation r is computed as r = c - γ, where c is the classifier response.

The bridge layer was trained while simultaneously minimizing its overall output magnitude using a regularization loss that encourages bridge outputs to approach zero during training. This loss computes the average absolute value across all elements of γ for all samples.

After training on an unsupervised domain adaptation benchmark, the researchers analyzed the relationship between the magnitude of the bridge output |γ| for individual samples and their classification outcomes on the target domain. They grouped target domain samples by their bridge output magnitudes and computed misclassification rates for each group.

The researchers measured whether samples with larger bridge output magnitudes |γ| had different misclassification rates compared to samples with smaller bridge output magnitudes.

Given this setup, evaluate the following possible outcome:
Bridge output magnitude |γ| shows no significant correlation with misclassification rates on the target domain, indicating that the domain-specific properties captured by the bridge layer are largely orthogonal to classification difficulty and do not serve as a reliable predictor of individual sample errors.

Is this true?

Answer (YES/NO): NO